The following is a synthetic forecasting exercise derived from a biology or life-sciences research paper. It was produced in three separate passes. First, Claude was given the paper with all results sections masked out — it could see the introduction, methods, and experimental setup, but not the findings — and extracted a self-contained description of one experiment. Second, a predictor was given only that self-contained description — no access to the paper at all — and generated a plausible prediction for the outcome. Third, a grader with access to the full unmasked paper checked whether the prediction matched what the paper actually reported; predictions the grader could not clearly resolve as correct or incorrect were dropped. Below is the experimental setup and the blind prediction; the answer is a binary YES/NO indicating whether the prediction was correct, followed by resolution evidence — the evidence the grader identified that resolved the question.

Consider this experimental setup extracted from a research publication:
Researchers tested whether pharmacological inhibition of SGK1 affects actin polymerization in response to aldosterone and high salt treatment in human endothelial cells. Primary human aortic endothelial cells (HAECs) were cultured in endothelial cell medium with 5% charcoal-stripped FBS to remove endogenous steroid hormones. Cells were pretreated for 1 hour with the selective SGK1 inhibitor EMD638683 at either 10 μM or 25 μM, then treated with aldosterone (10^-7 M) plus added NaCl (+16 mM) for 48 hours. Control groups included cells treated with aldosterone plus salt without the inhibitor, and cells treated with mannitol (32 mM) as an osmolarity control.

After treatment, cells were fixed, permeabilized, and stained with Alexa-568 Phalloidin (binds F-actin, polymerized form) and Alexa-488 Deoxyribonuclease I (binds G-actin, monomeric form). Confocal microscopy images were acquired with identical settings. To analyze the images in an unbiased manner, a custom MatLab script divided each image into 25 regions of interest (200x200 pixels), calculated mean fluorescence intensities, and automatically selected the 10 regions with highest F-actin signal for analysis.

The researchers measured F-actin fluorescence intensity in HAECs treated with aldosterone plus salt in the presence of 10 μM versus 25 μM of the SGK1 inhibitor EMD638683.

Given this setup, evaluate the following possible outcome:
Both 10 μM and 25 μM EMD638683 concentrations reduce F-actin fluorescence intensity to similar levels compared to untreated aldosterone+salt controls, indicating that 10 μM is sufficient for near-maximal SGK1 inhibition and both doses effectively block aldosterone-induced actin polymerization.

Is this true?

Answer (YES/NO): YES